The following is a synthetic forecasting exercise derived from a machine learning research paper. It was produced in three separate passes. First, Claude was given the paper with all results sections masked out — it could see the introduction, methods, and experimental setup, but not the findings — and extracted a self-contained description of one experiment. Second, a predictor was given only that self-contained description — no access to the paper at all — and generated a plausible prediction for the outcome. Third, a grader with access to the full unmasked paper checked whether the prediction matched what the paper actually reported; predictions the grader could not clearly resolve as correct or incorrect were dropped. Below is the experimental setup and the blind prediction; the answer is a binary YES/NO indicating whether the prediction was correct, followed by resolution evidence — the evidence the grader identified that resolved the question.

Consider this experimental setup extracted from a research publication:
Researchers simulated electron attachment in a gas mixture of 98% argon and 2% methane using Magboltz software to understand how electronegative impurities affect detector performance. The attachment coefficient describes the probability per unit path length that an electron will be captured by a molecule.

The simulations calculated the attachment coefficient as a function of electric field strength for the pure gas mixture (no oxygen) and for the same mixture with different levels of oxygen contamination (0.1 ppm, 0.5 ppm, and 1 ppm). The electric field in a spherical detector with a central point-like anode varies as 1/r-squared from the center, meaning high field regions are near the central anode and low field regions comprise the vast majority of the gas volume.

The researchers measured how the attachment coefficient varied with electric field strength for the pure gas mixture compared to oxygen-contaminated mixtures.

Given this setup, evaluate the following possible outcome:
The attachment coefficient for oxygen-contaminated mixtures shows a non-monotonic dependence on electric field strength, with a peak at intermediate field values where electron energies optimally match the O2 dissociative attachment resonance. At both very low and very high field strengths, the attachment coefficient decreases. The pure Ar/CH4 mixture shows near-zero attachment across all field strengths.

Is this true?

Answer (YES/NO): NO